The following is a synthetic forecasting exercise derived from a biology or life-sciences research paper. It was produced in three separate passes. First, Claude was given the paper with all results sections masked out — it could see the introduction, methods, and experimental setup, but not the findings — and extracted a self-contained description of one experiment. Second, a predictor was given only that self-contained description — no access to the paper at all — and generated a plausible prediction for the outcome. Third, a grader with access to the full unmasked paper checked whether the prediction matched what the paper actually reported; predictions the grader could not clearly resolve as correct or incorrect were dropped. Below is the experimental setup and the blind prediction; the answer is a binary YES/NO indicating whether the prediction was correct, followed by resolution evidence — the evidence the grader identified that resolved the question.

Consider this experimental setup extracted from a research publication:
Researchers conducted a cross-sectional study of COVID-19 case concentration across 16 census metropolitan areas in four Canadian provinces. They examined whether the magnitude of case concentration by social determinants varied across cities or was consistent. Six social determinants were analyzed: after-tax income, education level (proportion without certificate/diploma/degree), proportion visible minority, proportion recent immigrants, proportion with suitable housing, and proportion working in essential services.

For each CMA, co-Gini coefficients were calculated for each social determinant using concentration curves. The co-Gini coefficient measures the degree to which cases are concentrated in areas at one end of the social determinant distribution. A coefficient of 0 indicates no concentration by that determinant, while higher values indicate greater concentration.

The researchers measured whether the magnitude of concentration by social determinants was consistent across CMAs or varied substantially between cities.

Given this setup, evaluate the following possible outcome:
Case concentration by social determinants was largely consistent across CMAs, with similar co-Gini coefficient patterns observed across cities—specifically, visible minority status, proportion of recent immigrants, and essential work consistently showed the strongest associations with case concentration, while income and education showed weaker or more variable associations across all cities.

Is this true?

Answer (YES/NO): NO